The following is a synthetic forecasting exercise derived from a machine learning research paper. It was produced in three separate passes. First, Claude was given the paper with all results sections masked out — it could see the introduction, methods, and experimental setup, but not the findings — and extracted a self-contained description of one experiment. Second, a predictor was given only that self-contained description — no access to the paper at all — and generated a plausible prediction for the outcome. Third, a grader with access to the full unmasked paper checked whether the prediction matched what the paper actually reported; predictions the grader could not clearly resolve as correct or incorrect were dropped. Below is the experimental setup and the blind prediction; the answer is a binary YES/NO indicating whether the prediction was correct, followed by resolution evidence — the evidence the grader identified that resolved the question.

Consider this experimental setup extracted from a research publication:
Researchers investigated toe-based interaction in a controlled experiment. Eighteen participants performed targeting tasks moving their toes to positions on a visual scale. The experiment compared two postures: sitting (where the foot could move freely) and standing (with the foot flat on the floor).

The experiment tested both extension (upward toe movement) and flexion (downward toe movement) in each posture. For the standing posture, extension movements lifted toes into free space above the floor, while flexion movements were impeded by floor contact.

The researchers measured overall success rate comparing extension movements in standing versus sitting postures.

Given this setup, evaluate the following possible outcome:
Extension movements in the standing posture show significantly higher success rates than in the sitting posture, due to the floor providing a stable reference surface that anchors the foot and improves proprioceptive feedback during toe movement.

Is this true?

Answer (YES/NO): NO